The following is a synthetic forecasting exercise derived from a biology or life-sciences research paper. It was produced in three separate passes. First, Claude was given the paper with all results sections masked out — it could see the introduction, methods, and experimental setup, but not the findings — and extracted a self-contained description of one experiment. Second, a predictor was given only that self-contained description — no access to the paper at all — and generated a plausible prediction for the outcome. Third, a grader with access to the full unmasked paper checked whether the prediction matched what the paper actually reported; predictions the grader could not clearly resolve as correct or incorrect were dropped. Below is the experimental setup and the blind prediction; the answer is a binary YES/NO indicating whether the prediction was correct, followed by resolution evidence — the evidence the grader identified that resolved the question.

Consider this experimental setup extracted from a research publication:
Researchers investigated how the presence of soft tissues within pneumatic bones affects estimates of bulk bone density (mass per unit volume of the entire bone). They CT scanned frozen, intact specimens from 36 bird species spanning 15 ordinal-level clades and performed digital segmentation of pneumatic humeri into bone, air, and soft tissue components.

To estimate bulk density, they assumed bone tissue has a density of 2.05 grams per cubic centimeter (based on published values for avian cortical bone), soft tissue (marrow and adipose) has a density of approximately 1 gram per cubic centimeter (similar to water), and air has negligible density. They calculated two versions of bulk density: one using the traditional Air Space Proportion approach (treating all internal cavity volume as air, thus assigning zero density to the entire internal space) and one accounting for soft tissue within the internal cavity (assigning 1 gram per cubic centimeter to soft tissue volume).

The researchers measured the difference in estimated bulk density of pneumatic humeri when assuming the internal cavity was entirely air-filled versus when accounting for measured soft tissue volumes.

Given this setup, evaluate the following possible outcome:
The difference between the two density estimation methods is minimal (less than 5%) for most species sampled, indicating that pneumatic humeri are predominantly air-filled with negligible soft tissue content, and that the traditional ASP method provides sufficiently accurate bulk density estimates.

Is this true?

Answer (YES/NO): NO